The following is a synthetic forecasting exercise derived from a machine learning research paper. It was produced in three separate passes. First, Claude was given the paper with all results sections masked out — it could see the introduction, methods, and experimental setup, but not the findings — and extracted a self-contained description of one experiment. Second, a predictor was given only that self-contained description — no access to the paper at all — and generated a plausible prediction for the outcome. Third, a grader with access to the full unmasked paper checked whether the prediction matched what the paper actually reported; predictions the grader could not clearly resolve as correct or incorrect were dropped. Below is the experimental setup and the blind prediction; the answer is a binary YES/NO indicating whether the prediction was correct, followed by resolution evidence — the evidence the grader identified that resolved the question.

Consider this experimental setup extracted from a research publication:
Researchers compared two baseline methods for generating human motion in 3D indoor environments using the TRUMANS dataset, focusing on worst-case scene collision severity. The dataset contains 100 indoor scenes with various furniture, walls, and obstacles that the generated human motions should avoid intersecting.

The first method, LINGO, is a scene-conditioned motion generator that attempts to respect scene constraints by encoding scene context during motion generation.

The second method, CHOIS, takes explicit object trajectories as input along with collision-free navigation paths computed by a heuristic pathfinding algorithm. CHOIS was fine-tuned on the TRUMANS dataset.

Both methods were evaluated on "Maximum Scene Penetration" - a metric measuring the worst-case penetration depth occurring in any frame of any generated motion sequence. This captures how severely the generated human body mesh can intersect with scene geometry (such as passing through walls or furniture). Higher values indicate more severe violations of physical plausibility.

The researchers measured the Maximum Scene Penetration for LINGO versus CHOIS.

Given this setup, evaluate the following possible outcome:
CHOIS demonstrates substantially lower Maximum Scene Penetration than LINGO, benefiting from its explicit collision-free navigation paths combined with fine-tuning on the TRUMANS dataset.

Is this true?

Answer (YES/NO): NO